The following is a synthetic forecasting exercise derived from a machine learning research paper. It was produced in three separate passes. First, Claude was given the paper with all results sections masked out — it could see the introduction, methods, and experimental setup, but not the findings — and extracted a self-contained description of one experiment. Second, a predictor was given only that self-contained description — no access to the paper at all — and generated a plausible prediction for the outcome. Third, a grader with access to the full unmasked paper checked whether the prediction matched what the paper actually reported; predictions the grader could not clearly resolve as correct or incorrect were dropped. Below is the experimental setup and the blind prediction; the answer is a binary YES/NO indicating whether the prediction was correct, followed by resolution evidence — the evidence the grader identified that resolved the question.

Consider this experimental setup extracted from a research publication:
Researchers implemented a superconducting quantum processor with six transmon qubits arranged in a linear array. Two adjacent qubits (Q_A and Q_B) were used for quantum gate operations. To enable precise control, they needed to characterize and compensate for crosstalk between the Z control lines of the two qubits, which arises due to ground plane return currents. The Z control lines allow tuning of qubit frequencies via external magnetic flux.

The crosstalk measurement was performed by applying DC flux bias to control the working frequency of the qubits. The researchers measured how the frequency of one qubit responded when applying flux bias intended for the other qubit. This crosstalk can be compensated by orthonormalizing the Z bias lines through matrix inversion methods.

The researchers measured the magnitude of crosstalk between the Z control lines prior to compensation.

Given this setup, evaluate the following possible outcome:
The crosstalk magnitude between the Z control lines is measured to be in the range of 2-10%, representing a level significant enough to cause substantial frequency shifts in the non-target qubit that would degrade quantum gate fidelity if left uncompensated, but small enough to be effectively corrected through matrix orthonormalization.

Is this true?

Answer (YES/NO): NO